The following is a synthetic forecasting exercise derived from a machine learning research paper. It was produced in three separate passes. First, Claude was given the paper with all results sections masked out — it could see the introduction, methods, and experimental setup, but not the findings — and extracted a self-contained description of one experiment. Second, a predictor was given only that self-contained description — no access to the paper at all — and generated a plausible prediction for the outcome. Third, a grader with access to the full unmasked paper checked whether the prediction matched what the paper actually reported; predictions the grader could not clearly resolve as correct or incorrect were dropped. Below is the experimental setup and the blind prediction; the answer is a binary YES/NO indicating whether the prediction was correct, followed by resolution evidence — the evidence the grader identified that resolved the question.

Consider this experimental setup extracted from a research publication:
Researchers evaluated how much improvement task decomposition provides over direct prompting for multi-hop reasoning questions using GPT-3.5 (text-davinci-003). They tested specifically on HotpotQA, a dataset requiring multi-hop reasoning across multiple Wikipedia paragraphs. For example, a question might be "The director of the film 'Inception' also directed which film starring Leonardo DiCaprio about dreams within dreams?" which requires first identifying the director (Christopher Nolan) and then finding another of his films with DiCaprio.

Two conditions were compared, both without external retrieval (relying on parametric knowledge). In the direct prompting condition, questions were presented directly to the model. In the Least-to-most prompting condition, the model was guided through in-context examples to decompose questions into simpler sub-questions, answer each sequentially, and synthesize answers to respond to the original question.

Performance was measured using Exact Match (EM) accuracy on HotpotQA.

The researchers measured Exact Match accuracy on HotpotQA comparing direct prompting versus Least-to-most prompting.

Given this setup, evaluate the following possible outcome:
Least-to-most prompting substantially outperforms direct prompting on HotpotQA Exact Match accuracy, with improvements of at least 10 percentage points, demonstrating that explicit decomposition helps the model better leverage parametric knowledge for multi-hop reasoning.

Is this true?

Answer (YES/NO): NO